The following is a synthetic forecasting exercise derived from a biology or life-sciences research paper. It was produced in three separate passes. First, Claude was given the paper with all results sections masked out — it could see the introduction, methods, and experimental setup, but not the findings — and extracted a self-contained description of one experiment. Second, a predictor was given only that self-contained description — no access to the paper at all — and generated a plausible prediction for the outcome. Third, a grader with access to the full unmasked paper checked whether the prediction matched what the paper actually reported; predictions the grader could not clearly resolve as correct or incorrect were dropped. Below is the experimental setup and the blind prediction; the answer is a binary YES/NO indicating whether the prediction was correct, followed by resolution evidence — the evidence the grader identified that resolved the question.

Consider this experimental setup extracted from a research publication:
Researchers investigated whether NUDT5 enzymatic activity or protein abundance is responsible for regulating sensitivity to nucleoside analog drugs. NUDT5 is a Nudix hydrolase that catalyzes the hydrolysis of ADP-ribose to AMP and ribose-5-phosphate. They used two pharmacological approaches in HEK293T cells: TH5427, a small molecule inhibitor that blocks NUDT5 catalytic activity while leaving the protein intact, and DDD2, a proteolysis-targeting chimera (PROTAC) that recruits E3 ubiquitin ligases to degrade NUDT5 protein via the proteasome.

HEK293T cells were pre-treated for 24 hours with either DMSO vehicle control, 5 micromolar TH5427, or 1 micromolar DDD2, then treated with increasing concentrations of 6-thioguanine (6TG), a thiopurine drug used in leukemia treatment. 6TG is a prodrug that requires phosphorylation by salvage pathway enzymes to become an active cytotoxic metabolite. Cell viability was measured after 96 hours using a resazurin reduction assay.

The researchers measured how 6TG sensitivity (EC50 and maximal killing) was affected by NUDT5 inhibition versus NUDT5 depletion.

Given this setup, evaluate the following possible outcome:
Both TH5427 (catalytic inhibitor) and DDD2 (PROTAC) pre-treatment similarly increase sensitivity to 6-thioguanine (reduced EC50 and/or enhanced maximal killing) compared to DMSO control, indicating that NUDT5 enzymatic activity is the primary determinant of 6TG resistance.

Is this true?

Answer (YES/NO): NO